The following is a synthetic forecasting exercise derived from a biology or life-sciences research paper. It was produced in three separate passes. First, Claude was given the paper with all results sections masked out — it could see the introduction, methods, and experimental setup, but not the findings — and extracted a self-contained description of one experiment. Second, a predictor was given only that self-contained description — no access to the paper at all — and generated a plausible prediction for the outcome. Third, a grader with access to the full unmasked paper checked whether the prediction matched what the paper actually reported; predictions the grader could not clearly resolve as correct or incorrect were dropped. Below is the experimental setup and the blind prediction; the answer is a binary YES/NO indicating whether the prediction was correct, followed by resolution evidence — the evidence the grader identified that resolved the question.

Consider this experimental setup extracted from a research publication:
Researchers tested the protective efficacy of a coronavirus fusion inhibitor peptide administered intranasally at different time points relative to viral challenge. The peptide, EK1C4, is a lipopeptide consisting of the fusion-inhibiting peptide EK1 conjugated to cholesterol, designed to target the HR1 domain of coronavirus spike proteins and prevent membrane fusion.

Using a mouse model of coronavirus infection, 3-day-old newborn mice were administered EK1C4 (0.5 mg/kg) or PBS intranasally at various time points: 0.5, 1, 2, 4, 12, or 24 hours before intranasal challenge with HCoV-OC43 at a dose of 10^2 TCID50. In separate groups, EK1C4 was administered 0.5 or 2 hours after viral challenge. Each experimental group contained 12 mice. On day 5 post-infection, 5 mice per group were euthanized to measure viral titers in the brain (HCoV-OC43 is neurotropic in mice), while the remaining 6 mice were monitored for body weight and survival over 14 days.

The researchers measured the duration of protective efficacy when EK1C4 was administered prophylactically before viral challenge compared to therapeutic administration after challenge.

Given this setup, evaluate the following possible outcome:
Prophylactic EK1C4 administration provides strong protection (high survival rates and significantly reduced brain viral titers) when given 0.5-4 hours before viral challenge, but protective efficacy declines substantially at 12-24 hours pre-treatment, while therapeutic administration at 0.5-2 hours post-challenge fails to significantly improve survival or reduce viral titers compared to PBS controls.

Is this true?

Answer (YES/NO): NO